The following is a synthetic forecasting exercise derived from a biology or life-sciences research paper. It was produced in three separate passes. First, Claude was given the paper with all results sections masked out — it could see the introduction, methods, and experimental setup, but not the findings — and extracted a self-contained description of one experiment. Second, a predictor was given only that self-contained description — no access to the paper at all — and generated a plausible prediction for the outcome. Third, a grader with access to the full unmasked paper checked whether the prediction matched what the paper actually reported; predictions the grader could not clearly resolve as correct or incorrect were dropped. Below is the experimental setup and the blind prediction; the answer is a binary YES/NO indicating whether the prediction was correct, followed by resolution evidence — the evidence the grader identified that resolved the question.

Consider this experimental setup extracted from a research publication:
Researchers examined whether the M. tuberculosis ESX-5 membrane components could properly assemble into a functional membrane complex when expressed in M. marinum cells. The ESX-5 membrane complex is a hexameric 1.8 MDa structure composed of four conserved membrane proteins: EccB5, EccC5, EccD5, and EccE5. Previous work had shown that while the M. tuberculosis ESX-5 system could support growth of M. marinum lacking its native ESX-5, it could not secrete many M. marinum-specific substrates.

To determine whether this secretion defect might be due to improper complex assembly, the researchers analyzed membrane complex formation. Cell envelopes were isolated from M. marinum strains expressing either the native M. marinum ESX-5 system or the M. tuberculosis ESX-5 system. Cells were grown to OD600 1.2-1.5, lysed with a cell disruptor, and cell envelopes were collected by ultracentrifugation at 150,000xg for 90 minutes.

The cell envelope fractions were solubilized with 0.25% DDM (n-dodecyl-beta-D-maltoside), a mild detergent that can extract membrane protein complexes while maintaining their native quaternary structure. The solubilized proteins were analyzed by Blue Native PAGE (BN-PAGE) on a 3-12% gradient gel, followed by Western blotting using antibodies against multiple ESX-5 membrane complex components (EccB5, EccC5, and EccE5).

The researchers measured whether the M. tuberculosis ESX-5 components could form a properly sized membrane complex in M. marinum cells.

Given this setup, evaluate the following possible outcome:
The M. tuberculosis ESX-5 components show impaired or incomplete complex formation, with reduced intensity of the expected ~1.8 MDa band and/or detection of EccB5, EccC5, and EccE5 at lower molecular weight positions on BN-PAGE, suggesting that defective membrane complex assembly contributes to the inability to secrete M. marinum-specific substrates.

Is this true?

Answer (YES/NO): NO